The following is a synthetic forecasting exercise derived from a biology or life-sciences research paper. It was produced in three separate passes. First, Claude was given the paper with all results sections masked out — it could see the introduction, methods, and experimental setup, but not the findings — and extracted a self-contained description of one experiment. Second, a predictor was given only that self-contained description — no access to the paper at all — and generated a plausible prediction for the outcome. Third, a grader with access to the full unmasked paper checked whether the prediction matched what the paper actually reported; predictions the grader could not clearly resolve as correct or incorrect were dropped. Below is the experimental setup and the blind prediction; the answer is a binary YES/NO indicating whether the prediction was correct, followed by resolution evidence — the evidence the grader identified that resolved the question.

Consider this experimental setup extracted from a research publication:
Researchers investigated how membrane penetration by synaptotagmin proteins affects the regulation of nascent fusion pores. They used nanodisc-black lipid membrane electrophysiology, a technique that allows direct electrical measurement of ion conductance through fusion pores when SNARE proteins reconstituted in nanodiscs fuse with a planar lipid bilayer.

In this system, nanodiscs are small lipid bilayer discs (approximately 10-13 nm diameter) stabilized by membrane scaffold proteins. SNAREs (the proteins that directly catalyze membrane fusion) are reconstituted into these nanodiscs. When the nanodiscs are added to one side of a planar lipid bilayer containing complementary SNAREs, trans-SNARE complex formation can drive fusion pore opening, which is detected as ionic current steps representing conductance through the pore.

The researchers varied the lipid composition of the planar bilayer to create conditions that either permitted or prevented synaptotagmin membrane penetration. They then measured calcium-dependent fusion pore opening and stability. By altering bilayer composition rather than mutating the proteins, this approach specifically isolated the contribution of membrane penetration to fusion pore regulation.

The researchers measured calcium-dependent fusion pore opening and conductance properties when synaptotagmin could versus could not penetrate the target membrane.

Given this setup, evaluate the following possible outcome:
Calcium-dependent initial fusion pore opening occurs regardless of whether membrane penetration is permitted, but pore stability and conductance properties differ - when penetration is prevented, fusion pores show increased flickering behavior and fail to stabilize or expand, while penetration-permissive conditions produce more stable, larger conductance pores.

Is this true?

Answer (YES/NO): YES